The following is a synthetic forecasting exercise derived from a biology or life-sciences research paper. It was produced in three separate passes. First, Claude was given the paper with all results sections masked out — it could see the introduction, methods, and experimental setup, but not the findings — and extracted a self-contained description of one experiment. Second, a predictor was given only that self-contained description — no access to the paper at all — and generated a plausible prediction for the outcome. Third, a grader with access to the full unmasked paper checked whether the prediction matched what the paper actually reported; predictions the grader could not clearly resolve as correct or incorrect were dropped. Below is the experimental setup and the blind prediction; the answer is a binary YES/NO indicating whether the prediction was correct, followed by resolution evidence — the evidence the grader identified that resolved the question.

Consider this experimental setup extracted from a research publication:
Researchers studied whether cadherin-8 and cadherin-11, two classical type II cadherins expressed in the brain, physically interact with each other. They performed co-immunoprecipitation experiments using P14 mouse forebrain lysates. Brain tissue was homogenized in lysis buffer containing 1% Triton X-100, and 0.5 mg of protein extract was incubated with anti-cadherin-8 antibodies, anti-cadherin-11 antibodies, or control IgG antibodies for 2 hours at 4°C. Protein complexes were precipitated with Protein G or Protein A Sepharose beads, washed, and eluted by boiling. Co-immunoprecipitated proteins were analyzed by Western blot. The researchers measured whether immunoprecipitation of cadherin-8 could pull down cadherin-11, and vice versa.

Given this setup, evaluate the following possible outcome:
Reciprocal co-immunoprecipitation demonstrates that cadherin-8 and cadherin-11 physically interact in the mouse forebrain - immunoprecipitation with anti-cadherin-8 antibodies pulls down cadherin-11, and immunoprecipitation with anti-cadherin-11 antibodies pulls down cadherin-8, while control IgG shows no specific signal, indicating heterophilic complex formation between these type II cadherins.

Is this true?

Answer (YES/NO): YES